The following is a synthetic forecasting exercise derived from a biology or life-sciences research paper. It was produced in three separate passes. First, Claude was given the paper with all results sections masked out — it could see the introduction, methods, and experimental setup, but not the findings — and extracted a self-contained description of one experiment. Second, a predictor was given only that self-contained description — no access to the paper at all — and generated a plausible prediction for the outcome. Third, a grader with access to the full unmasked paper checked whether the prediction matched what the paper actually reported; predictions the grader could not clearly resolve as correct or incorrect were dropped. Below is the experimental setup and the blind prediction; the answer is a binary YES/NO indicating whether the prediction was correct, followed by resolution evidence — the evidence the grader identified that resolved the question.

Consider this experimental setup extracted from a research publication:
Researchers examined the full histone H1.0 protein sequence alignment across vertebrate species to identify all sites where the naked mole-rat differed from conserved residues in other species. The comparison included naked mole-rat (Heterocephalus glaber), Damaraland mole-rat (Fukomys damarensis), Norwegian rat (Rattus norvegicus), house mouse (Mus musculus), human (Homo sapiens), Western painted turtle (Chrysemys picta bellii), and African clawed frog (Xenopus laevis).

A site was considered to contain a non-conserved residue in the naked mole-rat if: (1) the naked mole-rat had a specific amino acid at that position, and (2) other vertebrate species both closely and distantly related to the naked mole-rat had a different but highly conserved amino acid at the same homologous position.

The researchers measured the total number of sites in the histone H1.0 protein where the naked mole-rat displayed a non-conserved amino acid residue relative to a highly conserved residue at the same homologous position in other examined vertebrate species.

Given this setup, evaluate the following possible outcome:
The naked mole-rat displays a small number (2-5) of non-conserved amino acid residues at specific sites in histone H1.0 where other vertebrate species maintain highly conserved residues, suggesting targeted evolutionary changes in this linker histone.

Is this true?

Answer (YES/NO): YES